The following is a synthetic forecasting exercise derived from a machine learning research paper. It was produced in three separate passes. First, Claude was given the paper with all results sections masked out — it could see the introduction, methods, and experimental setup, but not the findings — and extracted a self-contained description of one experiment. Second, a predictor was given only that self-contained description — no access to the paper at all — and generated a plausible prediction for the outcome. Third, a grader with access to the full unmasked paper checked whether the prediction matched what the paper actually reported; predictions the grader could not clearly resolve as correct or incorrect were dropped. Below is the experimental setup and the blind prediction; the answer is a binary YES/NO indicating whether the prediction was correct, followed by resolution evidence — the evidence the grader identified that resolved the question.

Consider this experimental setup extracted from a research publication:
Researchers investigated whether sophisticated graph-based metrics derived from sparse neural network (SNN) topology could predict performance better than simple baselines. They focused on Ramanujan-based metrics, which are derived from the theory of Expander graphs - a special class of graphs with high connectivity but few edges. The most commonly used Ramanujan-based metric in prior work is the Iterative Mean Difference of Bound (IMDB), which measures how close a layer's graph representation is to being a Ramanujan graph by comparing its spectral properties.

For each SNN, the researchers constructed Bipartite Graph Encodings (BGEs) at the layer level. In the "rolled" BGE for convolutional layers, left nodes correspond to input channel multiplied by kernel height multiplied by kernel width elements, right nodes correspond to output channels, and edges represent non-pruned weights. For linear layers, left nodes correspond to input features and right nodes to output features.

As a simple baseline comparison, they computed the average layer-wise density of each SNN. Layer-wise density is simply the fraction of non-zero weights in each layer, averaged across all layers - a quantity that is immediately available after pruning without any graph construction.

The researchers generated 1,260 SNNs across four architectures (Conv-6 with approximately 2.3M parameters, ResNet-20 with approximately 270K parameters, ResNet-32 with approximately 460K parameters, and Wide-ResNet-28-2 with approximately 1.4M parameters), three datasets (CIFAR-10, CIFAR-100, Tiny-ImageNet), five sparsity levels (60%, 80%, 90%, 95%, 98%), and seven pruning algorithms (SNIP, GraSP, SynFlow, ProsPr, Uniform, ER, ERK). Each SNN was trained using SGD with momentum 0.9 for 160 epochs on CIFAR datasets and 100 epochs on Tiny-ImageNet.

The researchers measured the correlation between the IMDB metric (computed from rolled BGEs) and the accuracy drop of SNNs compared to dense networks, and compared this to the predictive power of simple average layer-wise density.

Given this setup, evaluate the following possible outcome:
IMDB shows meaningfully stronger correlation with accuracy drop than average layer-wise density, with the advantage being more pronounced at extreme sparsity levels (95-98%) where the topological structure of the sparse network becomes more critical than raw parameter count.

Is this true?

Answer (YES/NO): NO